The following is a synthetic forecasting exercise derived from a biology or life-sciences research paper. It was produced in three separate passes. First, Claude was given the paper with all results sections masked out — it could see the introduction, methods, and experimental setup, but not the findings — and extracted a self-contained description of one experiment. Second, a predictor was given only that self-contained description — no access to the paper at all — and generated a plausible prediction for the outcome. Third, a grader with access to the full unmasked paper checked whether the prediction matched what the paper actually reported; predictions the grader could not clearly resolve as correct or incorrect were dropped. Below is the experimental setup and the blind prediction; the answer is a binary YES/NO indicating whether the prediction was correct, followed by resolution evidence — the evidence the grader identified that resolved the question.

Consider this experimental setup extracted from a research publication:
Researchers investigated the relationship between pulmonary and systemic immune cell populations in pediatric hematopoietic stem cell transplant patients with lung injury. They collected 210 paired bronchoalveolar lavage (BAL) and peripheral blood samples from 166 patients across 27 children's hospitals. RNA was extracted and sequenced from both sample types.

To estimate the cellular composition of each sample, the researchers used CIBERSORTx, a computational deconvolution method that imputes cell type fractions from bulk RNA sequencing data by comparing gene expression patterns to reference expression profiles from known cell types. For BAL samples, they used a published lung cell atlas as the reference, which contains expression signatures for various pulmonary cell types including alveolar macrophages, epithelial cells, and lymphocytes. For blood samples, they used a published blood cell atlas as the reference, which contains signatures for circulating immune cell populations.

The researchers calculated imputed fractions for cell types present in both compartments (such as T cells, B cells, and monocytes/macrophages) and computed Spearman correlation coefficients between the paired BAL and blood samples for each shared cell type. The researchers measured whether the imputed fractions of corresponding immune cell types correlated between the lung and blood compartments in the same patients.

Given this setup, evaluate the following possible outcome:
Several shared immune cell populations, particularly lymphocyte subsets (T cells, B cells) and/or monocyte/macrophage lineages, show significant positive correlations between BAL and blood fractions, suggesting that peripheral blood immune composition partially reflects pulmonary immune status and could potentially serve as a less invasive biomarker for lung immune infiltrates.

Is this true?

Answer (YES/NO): NO